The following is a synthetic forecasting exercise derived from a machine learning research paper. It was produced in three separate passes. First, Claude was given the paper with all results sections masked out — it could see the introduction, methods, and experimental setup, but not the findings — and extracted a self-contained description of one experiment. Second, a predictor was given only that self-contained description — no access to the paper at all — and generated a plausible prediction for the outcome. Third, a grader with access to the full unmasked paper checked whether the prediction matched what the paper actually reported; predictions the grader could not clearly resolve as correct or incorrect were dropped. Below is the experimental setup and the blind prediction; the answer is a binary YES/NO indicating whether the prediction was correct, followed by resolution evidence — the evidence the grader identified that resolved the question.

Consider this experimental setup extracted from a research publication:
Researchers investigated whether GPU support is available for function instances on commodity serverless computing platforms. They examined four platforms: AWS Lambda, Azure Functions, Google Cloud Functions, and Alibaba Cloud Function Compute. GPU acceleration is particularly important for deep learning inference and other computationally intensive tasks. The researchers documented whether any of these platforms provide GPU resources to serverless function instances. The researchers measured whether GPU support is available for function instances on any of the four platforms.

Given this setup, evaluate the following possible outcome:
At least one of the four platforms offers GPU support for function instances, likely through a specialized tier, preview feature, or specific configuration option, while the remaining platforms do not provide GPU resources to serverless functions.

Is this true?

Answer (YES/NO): NO